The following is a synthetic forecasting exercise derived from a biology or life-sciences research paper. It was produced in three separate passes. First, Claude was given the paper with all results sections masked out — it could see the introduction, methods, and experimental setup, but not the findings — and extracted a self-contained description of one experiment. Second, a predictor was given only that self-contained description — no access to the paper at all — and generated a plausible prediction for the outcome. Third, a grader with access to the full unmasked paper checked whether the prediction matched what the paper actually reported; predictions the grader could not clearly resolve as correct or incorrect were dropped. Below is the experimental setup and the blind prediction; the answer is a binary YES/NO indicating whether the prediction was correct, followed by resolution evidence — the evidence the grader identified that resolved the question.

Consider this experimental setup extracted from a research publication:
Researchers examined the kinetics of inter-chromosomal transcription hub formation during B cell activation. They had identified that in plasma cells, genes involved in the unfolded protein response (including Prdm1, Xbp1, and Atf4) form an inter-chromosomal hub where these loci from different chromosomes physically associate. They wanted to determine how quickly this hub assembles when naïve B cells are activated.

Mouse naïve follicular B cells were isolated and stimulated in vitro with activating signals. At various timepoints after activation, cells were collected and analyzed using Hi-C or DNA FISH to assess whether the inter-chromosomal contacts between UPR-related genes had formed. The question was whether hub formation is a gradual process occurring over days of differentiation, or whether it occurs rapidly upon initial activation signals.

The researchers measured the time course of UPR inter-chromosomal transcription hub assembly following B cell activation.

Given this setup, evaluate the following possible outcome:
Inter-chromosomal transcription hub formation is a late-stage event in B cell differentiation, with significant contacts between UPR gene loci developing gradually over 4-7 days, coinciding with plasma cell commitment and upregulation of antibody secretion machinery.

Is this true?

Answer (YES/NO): NO